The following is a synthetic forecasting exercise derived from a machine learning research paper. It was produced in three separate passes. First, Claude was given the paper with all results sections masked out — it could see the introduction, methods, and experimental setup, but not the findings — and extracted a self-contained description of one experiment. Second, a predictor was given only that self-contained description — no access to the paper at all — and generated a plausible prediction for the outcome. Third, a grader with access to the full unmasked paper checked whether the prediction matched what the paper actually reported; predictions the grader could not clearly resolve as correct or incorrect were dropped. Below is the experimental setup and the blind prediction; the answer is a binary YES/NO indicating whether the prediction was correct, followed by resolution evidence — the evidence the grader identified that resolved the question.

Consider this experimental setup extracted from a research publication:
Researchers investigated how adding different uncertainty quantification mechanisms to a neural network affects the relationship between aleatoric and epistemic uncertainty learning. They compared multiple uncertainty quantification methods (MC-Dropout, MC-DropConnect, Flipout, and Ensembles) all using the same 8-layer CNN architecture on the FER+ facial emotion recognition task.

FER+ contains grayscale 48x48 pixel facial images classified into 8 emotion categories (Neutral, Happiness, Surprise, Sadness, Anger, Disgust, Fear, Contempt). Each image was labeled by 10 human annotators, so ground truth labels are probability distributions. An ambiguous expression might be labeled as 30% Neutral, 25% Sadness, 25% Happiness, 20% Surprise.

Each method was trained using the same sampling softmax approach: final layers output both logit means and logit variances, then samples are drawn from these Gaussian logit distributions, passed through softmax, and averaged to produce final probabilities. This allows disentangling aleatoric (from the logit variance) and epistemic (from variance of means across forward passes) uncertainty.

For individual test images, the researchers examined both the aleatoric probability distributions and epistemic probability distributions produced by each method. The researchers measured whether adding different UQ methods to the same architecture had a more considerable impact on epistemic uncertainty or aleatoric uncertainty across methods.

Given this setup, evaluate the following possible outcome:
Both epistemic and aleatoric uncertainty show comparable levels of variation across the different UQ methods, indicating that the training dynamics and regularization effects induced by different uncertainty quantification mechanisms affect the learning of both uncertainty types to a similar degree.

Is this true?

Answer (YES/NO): NO